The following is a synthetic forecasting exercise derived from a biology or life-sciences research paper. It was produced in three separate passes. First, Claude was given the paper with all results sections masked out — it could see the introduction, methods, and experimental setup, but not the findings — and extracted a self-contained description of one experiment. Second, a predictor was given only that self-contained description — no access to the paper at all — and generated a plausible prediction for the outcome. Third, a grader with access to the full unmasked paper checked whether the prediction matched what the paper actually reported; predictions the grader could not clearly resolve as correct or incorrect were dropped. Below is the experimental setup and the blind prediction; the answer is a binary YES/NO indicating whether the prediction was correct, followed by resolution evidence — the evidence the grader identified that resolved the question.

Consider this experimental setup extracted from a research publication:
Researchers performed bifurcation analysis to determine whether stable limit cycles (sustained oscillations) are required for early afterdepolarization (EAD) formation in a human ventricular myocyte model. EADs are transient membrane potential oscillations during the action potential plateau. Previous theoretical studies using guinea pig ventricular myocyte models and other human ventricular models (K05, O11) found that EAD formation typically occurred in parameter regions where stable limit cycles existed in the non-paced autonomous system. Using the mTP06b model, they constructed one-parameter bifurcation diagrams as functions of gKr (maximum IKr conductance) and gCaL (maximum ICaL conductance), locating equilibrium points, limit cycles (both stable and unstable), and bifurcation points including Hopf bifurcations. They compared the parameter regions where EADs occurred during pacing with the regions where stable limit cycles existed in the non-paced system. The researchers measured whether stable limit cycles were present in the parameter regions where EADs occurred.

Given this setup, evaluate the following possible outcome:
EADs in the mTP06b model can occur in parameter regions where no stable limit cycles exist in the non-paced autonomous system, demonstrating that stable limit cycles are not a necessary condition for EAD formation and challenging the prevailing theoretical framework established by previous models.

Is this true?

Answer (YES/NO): YES